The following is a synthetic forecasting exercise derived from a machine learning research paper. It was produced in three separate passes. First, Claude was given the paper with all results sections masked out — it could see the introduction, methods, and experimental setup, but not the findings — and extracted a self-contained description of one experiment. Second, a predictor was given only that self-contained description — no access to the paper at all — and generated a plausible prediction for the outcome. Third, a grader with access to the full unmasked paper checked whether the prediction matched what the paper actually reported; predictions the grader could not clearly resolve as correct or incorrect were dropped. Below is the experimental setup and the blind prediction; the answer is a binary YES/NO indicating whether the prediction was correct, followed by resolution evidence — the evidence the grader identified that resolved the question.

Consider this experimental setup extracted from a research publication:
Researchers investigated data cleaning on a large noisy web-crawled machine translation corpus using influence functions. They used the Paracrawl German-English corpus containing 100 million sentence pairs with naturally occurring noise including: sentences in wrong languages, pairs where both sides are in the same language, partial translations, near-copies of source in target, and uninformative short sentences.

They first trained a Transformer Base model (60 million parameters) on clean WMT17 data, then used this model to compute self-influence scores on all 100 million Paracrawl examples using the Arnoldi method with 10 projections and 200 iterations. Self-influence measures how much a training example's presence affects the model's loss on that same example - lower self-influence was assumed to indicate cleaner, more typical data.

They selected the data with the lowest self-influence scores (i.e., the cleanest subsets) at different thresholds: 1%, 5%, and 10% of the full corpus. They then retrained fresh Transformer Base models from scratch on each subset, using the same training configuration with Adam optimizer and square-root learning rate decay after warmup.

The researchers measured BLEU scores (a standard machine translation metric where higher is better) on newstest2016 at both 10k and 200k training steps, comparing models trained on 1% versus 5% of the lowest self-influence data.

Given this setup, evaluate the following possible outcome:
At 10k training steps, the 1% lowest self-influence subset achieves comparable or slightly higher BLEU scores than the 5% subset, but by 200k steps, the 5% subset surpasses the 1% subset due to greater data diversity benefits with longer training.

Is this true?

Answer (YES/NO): NO